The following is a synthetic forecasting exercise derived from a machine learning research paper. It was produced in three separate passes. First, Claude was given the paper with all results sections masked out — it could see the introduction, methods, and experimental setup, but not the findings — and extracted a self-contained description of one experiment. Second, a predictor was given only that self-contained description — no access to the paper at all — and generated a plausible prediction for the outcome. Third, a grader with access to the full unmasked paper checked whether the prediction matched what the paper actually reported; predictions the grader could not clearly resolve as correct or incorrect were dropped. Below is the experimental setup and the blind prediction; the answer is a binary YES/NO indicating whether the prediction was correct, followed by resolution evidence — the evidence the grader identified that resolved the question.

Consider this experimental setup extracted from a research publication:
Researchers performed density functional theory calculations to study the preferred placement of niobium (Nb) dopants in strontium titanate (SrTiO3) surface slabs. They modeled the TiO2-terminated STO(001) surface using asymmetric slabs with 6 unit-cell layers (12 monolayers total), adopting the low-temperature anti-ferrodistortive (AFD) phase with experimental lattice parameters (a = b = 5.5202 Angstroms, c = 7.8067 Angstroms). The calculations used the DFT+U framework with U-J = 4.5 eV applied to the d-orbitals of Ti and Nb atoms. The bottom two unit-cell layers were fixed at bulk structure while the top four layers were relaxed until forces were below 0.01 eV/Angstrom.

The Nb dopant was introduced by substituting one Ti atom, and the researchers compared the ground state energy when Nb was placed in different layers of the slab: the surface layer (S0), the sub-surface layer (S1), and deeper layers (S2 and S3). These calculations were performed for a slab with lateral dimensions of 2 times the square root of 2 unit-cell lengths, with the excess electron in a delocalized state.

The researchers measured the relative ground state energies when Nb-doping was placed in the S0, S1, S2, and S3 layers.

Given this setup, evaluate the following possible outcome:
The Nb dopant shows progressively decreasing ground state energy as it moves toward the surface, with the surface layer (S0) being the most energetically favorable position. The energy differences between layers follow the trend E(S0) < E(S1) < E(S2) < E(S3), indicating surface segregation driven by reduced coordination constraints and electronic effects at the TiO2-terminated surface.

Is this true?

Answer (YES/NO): NO